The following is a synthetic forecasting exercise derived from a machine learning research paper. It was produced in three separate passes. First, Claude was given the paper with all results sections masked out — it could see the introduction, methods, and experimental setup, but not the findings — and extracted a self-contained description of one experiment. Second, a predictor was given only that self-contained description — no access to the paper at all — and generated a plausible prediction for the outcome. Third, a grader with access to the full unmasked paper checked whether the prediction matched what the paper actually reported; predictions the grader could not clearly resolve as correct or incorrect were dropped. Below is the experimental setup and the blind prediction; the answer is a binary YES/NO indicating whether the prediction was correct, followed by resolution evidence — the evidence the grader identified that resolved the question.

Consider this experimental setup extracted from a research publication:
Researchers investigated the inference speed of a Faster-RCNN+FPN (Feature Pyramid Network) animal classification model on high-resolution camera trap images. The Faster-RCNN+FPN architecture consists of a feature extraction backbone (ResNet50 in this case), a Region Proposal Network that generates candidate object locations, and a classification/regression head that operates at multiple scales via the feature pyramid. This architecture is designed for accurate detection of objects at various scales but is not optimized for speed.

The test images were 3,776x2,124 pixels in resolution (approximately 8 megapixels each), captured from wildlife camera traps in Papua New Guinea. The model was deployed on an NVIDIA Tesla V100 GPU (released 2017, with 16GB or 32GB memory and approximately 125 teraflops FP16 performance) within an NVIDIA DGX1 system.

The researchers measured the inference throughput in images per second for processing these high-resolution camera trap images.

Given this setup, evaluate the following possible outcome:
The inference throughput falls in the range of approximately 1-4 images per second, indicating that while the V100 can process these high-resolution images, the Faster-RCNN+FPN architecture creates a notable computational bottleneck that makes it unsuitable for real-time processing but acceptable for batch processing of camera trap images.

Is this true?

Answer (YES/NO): YES